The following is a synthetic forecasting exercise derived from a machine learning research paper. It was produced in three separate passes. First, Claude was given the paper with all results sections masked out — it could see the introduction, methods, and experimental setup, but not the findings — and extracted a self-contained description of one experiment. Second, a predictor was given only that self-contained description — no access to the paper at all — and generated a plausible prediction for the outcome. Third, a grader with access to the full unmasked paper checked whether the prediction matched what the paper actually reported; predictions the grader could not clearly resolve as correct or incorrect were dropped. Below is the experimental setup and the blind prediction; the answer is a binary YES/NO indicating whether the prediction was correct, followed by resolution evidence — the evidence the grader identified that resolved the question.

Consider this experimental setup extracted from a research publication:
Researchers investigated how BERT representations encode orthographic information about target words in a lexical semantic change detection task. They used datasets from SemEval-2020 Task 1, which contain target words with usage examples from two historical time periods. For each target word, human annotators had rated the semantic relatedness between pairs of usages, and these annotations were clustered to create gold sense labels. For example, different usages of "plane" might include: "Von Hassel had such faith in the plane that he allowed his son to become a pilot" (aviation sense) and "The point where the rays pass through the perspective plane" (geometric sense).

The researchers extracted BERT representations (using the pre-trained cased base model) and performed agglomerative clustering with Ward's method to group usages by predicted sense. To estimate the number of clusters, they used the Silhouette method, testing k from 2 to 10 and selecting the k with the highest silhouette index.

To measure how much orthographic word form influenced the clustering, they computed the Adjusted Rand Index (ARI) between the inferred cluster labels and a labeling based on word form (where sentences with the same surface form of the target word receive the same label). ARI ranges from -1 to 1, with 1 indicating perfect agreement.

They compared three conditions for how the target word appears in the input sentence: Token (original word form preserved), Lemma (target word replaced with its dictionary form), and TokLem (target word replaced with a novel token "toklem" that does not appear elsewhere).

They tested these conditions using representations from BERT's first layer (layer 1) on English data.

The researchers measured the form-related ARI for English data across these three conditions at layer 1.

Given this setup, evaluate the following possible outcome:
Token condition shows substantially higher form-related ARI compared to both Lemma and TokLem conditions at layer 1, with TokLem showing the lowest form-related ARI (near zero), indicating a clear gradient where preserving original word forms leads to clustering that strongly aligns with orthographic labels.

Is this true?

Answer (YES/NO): NO